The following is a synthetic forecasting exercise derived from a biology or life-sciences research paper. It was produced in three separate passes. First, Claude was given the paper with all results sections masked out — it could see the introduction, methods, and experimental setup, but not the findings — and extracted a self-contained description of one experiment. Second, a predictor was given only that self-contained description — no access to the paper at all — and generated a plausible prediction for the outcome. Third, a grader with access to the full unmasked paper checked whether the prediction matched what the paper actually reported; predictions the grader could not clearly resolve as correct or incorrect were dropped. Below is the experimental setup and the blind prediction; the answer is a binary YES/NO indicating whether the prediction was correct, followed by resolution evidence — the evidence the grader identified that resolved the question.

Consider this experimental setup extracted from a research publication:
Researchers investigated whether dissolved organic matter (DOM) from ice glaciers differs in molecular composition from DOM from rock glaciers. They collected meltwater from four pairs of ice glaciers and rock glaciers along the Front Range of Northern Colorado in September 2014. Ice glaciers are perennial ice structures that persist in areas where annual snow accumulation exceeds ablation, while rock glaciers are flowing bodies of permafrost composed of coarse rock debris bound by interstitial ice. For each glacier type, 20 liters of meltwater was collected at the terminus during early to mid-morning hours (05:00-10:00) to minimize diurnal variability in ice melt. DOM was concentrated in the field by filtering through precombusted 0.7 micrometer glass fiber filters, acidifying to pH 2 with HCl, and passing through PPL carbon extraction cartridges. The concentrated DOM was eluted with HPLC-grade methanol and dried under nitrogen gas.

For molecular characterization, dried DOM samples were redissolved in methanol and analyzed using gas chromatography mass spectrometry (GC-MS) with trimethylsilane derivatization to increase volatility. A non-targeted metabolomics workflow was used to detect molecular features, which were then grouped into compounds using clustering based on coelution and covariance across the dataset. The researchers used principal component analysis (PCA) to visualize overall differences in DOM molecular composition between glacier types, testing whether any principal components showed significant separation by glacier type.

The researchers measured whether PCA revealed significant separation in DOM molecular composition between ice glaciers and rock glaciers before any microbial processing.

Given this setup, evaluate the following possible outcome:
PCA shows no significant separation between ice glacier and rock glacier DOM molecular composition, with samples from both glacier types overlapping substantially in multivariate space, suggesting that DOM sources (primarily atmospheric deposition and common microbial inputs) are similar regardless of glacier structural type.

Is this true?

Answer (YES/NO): NO